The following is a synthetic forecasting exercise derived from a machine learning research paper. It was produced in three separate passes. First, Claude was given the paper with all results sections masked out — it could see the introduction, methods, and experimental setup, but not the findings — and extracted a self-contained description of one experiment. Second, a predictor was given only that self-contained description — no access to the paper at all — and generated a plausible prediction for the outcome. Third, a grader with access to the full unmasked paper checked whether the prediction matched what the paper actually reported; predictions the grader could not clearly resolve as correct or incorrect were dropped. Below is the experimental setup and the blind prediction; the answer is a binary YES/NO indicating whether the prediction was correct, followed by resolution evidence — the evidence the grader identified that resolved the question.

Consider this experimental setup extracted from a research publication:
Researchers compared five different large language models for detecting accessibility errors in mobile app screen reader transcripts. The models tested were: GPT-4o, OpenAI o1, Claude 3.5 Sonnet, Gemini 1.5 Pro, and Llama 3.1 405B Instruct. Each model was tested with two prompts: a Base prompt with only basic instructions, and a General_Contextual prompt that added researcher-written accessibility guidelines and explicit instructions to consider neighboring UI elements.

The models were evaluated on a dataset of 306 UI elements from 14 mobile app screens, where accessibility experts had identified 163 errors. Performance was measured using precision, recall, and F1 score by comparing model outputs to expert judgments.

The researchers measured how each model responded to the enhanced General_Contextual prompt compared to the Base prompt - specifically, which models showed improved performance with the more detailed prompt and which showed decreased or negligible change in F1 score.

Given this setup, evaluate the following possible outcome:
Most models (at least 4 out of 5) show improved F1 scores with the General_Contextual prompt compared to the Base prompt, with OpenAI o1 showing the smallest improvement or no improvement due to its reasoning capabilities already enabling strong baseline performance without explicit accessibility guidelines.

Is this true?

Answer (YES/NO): NO